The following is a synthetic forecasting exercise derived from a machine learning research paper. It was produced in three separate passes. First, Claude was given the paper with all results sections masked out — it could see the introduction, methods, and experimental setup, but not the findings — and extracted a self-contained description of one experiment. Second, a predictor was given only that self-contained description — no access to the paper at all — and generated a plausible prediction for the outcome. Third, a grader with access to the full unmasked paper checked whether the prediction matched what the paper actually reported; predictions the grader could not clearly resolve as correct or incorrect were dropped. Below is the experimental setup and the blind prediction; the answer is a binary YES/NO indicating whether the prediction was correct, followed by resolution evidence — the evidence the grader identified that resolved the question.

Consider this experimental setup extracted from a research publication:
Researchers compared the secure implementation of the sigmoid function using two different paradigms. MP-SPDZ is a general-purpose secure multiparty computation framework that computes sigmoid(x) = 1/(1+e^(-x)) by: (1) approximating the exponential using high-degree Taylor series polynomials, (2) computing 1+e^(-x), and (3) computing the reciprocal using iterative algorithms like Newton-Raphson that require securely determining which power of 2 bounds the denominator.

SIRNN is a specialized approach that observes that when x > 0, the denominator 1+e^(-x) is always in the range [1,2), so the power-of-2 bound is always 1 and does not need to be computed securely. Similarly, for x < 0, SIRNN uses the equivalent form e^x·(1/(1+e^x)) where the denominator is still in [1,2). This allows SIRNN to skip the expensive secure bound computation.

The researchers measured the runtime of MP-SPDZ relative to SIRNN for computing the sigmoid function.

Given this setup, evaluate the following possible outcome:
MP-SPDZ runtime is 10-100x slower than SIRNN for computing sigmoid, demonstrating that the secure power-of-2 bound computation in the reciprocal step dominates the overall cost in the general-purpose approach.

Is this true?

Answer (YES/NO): NO